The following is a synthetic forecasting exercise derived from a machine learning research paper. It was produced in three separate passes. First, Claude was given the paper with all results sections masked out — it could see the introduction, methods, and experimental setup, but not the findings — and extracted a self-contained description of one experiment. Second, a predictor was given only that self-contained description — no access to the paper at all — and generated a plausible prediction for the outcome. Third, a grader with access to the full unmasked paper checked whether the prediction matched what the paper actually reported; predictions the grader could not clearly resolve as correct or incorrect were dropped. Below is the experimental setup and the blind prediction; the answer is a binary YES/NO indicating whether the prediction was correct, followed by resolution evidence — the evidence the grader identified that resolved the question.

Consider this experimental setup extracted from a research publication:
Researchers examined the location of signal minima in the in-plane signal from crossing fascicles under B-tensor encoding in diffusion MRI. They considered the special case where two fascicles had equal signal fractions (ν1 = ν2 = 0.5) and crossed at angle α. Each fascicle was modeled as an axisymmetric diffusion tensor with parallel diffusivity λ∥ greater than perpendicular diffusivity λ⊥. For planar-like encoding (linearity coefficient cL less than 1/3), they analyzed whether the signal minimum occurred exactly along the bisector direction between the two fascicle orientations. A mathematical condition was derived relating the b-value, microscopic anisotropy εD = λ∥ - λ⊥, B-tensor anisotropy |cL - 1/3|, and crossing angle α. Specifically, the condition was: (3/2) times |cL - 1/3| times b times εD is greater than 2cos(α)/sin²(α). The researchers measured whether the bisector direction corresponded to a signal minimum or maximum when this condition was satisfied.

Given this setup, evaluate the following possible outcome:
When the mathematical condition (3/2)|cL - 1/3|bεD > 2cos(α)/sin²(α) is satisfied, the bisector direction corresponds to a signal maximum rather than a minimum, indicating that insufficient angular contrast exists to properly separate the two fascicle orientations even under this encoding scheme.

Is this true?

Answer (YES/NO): NO